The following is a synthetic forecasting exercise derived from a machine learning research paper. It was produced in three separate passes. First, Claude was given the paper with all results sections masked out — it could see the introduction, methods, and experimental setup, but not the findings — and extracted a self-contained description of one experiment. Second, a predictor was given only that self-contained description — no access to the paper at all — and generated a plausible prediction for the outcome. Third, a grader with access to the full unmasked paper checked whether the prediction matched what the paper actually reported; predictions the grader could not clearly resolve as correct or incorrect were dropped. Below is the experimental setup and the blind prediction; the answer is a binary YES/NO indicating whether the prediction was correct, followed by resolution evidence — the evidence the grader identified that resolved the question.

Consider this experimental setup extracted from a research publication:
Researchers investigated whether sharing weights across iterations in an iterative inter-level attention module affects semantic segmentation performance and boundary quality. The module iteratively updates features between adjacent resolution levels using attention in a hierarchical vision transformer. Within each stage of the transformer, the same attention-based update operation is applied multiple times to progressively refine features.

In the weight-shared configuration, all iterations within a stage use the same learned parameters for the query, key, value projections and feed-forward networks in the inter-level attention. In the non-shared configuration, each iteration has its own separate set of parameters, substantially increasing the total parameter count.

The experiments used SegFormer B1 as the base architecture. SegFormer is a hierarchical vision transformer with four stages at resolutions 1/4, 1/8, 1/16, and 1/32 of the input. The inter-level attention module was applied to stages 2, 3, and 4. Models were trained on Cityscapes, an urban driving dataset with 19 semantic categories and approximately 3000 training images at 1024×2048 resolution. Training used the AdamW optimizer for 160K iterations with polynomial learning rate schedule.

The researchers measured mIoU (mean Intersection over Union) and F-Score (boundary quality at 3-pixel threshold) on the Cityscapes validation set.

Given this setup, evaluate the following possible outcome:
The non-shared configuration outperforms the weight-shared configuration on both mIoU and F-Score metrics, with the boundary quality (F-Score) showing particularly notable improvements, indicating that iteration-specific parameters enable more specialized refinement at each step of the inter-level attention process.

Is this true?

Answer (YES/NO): NO